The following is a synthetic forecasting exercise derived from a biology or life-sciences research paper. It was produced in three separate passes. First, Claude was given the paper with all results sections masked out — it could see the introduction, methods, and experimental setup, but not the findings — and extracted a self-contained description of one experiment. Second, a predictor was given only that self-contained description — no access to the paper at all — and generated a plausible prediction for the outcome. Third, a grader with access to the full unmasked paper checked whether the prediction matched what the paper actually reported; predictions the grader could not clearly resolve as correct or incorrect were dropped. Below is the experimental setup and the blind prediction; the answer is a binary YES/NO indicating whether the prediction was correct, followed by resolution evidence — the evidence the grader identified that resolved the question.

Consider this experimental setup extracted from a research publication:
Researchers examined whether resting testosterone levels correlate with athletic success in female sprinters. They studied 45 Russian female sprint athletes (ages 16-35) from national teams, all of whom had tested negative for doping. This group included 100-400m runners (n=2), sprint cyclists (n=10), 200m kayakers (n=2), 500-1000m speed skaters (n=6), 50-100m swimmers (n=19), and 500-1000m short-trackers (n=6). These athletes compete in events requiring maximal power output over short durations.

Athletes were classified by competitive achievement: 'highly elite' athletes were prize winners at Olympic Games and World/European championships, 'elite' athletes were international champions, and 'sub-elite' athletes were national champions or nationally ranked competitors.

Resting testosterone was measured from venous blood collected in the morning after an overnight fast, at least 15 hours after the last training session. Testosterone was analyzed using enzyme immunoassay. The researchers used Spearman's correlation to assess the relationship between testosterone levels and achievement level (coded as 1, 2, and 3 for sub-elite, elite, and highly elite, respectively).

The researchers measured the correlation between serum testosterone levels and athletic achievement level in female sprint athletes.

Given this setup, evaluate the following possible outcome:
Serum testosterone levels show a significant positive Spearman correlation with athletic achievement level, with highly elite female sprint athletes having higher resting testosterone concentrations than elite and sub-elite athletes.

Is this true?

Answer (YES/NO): YES